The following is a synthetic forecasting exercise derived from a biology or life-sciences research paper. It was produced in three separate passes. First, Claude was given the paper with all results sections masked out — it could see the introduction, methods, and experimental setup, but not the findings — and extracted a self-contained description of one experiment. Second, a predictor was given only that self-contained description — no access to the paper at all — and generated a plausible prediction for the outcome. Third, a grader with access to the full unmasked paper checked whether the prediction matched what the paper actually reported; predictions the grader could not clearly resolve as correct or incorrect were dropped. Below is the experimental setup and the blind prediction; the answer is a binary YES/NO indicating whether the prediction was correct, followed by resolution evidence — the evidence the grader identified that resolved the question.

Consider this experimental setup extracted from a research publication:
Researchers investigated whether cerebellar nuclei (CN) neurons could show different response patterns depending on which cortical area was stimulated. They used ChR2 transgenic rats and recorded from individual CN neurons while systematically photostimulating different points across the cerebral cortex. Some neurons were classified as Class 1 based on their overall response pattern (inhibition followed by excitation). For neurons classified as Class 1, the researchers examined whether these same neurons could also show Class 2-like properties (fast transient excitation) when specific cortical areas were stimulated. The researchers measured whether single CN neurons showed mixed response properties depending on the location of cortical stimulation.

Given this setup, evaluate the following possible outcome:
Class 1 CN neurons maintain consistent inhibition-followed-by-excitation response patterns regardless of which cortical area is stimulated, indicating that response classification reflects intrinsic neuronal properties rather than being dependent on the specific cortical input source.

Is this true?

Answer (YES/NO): NO